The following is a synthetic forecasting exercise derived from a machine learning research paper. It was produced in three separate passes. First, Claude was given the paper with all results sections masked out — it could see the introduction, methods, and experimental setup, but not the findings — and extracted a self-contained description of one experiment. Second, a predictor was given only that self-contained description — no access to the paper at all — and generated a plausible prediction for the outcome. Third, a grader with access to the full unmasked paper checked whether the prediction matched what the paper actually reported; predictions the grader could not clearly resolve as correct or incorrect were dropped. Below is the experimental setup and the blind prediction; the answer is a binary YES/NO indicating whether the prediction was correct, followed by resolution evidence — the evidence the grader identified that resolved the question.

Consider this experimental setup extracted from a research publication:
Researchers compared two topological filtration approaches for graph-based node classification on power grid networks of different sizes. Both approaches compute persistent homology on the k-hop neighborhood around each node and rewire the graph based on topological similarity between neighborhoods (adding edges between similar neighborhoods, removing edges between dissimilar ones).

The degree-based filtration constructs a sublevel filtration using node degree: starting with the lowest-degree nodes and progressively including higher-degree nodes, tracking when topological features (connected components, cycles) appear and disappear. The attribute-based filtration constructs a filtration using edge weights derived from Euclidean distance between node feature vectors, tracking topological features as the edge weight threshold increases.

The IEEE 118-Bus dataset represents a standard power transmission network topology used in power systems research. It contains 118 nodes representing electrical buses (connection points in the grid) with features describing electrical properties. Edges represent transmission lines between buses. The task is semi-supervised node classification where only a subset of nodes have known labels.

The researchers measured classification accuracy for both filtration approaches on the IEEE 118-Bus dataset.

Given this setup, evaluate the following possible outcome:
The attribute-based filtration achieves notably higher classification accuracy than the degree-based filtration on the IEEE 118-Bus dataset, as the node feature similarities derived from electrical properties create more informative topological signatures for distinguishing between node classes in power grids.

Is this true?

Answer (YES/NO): NO